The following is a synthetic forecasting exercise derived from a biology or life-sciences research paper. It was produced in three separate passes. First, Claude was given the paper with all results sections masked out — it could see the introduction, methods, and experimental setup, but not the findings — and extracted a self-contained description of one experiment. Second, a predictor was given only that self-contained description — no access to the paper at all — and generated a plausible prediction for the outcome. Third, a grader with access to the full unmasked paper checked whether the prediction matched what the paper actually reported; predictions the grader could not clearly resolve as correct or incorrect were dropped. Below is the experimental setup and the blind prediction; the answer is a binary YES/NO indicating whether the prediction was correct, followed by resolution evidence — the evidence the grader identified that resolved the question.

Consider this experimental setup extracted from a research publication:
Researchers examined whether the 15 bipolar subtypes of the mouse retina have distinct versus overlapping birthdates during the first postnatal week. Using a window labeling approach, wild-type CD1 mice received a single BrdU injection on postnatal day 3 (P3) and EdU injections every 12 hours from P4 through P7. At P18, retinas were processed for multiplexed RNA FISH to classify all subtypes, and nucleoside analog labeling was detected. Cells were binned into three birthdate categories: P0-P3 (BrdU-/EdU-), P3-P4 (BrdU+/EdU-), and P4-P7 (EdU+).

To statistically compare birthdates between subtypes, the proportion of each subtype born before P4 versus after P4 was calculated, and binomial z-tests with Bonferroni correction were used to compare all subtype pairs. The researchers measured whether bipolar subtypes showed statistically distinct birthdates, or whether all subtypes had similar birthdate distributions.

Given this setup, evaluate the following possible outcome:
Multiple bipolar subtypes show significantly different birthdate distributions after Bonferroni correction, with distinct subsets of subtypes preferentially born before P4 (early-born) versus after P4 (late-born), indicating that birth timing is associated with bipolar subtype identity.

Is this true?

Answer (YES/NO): YES